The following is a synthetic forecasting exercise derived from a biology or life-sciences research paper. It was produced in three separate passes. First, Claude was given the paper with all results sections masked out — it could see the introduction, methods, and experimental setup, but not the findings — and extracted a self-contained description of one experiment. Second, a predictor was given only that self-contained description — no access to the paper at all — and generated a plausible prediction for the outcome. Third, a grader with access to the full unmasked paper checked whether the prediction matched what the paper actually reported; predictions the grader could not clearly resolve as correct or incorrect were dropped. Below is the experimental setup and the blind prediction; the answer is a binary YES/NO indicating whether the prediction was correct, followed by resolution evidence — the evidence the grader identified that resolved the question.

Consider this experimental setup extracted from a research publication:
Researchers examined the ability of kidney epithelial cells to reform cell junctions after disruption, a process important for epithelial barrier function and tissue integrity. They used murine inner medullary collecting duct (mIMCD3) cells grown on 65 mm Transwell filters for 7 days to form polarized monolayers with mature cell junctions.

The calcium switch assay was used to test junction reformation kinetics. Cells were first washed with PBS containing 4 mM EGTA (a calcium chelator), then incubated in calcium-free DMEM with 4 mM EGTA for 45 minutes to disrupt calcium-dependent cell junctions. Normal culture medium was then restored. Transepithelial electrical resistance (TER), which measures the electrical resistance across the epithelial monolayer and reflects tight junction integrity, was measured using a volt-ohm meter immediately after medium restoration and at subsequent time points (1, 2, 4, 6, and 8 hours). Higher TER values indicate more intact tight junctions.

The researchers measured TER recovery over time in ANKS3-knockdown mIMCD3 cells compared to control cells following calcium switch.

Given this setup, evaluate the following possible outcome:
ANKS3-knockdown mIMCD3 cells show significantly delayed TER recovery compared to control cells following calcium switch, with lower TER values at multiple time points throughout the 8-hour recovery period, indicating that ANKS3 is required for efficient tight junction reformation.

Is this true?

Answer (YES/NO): YES